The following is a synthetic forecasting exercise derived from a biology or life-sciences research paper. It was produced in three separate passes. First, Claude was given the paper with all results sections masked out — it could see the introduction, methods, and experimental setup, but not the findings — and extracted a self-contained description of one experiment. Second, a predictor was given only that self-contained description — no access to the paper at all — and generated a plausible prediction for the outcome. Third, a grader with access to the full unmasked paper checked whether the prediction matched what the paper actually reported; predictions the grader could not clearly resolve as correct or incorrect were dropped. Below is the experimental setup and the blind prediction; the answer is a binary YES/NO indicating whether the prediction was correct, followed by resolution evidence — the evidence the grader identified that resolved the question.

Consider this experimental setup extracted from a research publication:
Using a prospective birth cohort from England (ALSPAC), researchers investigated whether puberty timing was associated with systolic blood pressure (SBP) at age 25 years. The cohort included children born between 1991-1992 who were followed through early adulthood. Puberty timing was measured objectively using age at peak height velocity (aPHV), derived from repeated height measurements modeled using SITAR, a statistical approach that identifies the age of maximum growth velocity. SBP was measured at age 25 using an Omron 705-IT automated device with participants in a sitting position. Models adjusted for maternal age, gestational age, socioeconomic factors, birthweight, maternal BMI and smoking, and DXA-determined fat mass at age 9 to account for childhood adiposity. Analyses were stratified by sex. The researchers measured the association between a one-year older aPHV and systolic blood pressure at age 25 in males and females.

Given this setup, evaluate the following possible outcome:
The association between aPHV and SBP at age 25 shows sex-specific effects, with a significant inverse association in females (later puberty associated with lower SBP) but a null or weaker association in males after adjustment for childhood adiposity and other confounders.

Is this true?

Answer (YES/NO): NO